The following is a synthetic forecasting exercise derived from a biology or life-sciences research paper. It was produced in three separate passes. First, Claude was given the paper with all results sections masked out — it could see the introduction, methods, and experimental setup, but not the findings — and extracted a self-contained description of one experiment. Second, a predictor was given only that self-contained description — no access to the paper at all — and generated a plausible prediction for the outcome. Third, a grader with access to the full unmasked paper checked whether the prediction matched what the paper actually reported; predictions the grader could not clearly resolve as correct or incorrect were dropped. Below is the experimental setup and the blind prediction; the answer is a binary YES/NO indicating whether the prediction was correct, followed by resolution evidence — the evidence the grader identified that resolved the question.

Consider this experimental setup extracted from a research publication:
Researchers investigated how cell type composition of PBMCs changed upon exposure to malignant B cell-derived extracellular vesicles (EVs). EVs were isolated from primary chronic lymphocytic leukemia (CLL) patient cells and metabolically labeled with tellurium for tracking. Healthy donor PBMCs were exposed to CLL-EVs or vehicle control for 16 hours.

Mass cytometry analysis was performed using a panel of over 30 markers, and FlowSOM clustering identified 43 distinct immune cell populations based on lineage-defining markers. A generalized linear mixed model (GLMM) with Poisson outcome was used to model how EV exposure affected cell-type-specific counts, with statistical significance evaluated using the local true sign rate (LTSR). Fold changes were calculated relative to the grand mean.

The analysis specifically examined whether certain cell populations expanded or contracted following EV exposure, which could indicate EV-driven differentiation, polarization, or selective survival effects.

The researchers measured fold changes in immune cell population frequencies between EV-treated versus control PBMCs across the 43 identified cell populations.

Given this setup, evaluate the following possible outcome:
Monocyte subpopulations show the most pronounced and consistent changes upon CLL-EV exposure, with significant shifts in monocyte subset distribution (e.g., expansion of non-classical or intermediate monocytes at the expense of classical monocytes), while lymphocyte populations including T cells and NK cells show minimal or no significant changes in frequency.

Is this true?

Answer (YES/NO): NO